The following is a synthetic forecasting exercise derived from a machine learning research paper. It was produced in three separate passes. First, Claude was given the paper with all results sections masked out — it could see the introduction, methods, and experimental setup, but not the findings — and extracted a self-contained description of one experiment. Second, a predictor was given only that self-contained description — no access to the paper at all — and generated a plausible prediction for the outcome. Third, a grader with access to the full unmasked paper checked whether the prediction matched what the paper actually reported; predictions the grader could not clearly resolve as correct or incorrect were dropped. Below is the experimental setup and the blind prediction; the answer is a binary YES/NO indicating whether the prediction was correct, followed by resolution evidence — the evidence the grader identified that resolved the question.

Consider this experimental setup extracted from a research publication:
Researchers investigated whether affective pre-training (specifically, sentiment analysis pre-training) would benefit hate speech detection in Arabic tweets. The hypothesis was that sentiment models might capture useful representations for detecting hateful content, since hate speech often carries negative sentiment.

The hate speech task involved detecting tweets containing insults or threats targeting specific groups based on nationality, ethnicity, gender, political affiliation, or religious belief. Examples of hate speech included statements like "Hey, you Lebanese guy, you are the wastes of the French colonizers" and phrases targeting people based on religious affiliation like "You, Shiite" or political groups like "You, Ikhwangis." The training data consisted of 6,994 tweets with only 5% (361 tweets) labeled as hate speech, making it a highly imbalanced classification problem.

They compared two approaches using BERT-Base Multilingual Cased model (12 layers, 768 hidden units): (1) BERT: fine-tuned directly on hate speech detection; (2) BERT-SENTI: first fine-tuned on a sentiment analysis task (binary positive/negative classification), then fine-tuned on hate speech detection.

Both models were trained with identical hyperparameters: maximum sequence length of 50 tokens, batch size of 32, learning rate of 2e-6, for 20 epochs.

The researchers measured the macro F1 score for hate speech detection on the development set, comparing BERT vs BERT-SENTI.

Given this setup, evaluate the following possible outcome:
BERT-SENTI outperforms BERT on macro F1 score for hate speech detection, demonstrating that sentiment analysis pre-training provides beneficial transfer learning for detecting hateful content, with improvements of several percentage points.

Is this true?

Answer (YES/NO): NO